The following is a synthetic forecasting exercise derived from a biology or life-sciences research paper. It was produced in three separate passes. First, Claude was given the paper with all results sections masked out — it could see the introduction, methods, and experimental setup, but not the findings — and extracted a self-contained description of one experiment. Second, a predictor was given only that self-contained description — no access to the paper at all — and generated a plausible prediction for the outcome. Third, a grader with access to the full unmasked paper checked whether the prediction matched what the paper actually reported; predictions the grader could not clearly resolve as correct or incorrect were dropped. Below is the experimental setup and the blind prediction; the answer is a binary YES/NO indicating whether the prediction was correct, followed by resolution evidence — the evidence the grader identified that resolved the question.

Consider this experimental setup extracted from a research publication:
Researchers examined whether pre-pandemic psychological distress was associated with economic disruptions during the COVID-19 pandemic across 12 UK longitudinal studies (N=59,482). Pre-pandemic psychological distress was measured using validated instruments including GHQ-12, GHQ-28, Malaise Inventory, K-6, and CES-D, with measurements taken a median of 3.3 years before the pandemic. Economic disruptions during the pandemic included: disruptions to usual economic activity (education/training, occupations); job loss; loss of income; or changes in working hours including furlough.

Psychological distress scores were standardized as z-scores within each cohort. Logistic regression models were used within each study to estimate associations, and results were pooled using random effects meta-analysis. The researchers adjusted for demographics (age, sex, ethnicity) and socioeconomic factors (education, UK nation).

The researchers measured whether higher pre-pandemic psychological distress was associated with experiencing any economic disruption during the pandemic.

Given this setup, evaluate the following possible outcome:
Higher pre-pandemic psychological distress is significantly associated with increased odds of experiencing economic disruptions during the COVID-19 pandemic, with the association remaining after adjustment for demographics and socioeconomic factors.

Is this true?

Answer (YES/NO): YES